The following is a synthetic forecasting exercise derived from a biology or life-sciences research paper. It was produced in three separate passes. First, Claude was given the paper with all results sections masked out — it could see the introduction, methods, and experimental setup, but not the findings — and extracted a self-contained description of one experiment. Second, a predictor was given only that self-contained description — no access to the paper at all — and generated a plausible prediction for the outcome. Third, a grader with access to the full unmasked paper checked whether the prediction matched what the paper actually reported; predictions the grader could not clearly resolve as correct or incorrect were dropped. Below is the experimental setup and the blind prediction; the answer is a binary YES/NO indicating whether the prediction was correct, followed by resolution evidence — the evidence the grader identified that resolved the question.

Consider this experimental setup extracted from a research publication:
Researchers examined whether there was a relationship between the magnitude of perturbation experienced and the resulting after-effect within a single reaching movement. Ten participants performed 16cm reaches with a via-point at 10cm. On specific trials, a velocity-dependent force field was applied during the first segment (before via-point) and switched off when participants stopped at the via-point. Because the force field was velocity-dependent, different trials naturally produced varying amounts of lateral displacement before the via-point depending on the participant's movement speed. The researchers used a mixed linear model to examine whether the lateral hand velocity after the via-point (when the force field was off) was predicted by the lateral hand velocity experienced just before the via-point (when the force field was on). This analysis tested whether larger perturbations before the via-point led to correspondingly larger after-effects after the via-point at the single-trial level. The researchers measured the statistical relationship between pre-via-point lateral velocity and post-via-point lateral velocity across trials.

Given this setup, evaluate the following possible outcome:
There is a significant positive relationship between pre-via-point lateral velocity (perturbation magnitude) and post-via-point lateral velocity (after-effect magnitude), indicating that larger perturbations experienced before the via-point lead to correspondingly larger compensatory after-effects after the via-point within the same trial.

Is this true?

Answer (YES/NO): YES